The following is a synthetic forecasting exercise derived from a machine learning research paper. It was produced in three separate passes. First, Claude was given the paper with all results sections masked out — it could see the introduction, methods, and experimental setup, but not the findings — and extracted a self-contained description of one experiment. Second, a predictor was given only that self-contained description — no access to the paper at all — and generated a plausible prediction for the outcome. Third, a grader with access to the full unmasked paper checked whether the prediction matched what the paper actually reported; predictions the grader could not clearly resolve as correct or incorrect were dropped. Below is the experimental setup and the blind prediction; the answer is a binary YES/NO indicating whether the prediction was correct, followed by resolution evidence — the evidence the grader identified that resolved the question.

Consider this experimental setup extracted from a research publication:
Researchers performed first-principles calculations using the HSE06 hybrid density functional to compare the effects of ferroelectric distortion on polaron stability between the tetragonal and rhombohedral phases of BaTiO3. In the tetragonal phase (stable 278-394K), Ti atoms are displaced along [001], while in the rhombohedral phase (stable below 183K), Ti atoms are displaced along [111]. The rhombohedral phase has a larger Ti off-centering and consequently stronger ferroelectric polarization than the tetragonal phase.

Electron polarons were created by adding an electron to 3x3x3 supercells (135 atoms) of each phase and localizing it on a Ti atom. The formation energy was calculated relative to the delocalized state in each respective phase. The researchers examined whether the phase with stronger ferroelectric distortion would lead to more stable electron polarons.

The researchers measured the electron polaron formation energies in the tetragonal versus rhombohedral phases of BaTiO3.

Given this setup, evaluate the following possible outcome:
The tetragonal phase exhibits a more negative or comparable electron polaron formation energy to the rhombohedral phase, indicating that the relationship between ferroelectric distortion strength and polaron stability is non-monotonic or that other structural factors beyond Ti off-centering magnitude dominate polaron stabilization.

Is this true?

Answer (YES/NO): NO